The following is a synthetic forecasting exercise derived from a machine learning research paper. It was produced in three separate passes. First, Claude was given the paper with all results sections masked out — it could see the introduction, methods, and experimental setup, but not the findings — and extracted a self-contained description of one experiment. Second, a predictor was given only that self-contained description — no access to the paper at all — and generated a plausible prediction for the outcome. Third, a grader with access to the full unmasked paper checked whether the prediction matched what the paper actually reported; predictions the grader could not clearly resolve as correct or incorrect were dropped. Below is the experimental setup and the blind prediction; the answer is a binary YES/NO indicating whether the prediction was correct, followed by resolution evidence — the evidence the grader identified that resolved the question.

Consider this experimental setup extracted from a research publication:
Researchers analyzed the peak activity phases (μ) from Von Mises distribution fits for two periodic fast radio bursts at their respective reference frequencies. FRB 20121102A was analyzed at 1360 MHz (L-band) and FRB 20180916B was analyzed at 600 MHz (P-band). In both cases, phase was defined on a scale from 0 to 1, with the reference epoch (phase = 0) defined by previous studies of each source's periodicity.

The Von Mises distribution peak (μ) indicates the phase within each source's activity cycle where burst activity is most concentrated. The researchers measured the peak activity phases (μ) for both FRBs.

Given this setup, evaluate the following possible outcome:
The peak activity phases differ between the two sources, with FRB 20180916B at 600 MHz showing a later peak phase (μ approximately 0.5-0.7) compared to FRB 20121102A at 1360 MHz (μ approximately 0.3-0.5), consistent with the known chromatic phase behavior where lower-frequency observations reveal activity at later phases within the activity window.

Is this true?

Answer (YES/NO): NO